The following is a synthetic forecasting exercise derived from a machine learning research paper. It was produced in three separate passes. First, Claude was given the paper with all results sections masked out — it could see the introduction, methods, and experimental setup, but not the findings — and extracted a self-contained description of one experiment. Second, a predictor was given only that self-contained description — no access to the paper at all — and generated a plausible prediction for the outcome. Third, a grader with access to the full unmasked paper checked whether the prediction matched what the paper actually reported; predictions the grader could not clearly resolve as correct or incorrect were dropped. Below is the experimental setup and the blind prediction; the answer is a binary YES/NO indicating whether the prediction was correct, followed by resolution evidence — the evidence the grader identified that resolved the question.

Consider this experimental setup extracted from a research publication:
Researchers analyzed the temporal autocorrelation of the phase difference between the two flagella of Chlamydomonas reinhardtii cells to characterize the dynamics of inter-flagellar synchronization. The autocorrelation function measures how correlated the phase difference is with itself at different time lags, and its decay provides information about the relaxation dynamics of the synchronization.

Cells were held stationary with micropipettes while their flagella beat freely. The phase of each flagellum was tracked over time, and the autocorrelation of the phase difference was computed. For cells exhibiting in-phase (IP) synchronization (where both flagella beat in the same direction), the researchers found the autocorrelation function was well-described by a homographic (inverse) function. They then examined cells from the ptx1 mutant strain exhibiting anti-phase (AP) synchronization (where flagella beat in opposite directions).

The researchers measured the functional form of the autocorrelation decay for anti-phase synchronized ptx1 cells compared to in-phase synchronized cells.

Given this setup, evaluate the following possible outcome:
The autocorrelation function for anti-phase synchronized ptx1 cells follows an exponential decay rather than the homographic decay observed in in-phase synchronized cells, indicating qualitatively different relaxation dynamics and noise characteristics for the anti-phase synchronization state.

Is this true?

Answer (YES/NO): YES